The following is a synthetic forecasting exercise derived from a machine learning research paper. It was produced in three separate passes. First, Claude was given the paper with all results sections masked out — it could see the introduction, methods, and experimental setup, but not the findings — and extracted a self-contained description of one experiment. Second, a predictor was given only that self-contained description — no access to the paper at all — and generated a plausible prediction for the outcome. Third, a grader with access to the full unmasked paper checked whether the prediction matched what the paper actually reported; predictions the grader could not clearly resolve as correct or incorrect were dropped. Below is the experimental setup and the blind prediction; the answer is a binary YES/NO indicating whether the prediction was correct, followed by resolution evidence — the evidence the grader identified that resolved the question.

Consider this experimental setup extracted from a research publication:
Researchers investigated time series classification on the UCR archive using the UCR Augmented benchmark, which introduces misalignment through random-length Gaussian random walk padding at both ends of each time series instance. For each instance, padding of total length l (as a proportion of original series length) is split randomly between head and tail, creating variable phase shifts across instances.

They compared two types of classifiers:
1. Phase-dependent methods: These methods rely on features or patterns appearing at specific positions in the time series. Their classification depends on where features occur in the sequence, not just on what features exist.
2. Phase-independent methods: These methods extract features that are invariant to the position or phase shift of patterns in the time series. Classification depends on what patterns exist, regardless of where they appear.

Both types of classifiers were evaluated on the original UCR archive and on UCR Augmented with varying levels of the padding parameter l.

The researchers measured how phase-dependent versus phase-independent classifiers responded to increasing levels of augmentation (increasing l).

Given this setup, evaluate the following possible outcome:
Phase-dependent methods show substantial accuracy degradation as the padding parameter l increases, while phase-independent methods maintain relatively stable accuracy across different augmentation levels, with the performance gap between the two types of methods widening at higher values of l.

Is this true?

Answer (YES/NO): YES